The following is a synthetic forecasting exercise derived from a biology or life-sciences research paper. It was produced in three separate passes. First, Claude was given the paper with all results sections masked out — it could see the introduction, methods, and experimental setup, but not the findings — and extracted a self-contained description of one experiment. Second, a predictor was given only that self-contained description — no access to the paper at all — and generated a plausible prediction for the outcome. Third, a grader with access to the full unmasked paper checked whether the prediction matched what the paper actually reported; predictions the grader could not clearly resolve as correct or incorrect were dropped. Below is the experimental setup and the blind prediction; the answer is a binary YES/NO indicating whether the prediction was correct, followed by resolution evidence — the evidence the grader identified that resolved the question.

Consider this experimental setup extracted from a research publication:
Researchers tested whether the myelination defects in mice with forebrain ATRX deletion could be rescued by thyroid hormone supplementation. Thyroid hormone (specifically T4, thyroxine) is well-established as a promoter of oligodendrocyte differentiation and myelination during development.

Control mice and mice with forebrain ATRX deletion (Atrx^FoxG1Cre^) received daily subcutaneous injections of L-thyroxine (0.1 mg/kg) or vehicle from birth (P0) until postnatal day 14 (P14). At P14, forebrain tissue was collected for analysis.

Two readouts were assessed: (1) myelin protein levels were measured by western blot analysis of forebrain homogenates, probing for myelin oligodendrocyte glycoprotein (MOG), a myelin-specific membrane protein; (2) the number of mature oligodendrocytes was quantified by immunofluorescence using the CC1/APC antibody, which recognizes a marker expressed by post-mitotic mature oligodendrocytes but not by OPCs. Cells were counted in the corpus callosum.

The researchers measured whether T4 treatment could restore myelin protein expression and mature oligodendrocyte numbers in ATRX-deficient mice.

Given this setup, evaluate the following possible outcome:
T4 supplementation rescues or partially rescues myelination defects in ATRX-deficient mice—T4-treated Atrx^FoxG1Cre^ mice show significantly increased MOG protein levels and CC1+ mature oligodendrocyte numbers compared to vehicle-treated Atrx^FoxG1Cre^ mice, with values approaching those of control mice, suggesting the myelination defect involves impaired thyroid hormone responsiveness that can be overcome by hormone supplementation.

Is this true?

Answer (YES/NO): YES